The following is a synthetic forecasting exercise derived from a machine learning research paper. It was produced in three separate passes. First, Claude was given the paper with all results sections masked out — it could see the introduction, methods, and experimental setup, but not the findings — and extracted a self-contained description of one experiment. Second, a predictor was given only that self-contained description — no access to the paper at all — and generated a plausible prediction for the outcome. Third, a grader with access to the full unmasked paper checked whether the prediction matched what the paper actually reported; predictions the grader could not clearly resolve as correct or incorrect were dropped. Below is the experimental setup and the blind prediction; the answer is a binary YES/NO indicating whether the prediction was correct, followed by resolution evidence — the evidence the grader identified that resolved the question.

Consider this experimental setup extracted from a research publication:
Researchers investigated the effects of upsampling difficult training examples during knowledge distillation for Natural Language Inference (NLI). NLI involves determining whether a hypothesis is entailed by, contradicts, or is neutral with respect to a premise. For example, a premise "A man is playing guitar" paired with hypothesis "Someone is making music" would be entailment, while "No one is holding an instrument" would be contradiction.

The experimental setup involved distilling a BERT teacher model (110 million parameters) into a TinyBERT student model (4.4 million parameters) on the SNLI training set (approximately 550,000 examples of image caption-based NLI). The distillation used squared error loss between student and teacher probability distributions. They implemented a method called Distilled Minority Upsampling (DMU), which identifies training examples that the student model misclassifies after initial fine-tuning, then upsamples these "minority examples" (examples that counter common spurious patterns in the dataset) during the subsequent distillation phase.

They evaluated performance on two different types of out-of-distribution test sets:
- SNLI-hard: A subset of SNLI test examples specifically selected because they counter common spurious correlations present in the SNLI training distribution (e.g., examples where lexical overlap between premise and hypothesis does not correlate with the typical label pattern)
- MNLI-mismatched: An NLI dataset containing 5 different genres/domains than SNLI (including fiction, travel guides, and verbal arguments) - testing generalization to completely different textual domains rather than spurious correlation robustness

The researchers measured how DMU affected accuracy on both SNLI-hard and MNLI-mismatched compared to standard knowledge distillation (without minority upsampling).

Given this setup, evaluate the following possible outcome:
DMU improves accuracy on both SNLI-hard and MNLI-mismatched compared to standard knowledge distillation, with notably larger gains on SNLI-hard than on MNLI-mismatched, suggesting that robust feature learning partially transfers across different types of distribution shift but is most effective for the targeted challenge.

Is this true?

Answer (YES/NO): NO